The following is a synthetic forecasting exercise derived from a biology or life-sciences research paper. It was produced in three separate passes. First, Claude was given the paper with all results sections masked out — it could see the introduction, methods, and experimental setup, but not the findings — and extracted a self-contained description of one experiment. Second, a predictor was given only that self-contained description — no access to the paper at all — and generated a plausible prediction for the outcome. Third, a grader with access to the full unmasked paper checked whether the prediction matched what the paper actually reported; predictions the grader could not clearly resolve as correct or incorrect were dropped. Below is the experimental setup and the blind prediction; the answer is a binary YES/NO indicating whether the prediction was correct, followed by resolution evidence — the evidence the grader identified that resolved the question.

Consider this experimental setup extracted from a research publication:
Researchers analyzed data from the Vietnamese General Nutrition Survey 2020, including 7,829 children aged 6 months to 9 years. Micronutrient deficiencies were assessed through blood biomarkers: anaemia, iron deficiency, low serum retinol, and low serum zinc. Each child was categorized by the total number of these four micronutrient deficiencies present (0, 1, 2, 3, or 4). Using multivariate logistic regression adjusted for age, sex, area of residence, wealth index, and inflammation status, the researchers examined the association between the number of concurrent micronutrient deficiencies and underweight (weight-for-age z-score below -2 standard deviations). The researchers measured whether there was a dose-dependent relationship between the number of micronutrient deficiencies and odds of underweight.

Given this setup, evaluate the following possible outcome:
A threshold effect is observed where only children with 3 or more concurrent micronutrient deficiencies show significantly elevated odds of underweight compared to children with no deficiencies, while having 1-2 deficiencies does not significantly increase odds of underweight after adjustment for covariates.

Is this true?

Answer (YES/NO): NO